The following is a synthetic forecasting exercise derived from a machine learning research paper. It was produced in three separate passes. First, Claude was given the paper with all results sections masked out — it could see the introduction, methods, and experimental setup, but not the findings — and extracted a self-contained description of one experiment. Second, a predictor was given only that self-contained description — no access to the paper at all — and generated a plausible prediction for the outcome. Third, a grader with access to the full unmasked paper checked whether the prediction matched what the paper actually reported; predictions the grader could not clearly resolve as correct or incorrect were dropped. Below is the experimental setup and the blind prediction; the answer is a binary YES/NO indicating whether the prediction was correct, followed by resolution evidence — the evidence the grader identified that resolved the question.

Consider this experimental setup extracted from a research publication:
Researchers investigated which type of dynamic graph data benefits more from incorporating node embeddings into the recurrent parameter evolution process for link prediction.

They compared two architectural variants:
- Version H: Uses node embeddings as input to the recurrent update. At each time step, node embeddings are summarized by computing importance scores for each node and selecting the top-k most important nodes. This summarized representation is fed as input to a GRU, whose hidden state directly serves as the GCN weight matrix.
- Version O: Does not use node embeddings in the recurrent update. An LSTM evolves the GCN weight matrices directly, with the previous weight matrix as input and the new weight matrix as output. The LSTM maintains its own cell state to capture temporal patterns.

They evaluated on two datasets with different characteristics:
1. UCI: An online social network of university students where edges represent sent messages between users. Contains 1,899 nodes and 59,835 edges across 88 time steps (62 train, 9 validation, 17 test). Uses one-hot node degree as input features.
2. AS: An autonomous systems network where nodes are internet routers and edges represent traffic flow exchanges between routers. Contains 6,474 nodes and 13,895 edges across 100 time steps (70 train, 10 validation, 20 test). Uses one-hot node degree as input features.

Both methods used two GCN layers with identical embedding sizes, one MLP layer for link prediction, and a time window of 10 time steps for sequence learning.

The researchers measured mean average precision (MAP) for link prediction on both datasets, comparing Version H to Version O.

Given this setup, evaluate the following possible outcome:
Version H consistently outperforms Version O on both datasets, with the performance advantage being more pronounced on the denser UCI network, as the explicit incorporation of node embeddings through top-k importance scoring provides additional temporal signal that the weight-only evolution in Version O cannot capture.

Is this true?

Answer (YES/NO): NO